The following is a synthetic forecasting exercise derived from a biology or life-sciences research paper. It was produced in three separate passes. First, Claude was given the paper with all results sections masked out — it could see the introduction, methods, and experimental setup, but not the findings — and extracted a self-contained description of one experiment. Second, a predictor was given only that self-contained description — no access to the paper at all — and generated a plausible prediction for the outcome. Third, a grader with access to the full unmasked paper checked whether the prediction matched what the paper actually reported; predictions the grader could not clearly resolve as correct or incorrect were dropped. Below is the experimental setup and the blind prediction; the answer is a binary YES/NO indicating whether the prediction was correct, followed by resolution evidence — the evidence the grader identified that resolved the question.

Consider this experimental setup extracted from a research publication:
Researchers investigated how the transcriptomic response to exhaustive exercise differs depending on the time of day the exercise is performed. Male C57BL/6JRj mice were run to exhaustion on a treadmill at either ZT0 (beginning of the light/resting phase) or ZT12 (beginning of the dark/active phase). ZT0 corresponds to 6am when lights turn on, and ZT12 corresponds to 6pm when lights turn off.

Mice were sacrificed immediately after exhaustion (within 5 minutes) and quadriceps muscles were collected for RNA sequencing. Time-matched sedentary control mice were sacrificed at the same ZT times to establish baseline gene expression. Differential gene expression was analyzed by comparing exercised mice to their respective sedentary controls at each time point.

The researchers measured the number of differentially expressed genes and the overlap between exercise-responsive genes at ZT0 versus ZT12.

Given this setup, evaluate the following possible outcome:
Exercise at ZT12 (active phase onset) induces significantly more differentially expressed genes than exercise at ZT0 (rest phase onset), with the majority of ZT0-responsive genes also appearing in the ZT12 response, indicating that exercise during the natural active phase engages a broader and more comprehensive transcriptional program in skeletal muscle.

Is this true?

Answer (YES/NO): NO